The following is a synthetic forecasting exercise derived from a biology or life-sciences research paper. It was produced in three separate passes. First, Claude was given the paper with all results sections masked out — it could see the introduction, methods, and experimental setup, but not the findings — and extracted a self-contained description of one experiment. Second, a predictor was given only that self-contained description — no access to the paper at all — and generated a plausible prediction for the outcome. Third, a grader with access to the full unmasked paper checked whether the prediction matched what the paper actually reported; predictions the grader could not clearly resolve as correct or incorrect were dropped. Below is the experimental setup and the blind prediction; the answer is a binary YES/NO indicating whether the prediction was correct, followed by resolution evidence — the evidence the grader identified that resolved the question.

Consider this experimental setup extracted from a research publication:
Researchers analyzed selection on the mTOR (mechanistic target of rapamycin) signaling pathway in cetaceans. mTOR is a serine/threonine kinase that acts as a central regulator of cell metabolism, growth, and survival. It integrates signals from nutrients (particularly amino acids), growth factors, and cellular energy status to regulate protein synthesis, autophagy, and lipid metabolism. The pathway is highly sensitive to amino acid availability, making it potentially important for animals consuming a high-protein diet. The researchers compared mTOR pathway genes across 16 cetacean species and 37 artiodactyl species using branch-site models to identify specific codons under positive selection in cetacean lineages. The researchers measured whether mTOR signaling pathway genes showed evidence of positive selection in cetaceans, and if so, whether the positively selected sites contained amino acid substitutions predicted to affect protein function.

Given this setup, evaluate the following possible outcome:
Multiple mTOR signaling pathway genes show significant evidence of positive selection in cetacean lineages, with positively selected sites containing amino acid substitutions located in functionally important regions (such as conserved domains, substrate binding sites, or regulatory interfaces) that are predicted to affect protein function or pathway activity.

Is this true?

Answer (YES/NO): YES